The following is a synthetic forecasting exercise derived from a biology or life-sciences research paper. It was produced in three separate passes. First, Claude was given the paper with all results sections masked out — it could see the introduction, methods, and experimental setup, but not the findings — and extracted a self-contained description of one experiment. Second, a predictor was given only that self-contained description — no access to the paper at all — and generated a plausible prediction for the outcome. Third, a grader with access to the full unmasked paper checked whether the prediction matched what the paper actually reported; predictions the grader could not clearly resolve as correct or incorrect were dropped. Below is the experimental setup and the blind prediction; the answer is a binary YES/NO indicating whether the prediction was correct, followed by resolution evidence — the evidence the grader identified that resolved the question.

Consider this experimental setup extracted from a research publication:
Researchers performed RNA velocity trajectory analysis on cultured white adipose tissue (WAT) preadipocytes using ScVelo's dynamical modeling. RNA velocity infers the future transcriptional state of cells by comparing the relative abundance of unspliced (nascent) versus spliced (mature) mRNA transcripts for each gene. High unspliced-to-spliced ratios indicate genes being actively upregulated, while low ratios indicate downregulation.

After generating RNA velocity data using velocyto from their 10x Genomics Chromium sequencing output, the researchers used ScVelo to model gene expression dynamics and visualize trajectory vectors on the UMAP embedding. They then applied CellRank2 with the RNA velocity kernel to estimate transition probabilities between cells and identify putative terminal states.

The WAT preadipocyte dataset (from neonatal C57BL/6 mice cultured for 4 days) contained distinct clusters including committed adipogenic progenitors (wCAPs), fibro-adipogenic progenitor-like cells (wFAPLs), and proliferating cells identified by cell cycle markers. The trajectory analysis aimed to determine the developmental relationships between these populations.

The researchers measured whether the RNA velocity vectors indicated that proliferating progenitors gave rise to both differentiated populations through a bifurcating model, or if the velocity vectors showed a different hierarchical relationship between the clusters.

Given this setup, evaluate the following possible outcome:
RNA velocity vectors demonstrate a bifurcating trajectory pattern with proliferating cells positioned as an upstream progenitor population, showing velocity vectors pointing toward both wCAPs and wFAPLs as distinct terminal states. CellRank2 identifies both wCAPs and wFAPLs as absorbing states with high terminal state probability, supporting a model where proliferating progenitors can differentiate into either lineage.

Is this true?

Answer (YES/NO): YES